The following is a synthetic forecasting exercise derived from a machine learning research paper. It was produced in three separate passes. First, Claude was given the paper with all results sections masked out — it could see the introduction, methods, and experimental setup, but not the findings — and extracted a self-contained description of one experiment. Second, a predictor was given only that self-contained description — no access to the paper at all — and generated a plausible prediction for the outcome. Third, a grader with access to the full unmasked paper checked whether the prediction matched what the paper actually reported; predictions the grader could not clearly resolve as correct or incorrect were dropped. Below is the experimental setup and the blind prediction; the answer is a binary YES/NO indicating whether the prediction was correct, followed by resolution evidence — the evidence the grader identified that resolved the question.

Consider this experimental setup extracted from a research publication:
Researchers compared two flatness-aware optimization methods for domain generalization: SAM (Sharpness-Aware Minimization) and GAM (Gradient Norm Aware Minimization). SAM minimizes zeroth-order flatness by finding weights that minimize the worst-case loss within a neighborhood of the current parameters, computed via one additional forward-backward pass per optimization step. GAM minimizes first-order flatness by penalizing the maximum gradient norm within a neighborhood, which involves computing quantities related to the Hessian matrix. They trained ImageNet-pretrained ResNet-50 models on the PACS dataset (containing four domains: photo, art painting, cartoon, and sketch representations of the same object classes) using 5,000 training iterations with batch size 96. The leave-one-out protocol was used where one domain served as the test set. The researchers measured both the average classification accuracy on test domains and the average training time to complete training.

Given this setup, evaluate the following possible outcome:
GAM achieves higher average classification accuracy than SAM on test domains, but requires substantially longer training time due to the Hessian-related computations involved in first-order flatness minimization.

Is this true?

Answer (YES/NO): YES